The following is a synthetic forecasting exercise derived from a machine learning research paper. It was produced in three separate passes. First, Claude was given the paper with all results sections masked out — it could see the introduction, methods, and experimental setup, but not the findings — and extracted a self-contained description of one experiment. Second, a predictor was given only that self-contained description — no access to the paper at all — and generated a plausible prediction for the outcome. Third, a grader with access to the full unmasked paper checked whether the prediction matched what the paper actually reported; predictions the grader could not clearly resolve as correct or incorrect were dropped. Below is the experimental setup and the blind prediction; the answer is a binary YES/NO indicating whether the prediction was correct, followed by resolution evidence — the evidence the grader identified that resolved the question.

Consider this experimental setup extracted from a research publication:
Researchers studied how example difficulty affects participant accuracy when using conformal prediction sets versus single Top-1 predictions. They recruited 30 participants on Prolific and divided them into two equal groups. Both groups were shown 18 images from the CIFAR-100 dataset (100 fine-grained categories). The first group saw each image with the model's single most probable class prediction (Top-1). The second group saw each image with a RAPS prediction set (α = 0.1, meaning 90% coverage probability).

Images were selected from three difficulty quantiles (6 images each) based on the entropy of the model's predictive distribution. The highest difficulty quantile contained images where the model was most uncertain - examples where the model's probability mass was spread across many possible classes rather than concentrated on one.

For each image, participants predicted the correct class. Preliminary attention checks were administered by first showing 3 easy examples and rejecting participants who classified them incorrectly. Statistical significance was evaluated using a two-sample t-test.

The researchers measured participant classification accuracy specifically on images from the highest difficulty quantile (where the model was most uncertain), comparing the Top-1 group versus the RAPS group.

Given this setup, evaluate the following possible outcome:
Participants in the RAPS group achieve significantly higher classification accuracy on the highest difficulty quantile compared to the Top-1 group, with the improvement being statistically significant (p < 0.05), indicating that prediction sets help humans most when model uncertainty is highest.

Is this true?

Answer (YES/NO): NO